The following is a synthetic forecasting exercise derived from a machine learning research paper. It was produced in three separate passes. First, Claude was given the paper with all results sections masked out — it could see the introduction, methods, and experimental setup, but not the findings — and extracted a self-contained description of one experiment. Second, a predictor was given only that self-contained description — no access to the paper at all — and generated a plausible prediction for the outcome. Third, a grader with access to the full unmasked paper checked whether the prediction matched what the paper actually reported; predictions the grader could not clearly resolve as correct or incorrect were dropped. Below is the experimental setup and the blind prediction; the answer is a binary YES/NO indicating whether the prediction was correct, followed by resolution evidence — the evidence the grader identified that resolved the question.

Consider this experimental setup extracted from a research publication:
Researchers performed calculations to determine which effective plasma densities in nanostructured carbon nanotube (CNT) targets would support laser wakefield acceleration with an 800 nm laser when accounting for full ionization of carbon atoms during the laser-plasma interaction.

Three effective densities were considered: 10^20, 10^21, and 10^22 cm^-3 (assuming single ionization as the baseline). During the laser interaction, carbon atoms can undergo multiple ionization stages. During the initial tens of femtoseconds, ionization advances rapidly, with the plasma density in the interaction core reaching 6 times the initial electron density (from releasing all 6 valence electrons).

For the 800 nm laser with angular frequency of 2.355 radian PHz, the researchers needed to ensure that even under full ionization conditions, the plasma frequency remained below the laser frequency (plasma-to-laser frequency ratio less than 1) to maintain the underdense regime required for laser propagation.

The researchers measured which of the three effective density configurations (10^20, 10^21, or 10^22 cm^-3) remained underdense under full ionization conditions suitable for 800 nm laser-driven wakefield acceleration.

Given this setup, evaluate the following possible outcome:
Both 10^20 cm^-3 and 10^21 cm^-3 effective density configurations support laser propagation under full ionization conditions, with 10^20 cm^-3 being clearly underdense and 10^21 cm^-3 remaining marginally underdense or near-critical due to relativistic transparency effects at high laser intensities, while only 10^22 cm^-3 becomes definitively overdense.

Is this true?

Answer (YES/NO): NO